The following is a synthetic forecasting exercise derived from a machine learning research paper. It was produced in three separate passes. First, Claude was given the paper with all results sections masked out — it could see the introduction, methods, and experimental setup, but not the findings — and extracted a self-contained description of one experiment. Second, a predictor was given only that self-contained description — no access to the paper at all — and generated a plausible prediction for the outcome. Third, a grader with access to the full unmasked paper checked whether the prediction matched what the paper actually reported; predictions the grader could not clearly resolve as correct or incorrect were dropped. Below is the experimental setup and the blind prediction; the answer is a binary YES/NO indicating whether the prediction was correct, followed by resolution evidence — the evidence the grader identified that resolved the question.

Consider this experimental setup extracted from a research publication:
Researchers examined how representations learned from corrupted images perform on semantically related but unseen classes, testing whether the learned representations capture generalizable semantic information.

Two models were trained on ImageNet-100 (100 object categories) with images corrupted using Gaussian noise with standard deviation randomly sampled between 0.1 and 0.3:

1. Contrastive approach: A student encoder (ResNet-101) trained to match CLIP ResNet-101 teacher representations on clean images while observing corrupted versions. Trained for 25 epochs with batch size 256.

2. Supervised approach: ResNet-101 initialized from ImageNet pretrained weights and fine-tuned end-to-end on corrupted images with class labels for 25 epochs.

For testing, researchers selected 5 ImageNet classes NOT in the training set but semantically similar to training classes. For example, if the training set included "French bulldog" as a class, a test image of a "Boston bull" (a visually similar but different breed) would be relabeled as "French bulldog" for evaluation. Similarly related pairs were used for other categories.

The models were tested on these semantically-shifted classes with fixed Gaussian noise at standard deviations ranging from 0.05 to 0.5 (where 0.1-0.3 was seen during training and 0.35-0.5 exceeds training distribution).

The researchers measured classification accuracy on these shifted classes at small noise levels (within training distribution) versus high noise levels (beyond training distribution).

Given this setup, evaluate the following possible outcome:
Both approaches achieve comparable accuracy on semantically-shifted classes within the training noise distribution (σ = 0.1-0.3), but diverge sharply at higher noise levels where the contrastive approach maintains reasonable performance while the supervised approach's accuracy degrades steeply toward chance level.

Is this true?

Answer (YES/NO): NO